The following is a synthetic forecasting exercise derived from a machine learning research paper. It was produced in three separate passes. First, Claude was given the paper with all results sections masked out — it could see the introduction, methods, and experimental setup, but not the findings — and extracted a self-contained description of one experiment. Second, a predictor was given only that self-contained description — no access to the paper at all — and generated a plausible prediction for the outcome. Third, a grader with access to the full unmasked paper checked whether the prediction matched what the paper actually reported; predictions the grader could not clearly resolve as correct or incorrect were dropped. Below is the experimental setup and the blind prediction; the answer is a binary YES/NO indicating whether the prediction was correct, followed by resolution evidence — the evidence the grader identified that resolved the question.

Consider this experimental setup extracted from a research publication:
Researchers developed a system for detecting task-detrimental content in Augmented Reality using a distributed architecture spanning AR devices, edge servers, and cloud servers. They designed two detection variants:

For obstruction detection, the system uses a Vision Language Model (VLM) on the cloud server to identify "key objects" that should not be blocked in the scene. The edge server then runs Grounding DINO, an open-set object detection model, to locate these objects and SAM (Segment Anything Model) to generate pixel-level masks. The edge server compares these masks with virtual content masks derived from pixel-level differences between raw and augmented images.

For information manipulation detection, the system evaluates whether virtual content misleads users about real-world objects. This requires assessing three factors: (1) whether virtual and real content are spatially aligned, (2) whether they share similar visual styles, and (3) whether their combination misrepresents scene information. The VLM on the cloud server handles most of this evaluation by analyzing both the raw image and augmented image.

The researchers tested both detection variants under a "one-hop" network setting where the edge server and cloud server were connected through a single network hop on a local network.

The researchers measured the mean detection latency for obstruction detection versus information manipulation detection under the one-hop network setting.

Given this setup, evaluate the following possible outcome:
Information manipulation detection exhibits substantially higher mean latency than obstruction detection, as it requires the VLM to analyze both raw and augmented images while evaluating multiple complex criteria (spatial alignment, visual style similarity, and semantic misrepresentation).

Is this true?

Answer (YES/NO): YES